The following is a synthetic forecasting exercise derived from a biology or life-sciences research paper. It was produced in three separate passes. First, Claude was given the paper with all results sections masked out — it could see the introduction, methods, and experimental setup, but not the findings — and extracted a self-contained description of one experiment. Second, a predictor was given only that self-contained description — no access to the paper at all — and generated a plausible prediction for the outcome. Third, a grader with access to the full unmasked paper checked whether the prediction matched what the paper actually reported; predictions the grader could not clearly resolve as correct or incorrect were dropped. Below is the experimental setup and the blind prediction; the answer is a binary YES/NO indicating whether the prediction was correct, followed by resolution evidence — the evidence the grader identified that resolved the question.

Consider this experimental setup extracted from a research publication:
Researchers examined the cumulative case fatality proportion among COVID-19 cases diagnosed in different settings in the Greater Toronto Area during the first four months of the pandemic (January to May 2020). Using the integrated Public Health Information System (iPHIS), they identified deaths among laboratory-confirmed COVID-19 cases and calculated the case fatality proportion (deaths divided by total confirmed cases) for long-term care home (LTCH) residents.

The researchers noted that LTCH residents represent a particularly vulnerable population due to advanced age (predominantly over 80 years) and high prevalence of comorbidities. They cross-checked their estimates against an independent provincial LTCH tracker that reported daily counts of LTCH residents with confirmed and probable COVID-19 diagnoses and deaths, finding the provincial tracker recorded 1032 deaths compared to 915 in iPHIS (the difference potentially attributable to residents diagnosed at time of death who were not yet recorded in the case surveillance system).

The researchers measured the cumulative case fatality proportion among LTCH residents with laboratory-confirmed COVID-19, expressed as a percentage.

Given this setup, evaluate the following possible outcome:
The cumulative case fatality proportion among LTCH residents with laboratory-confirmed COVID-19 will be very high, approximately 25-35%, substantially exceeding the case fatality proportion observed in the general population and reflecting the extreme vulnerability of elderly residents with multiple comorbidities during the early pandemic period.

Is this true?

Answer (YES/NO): YES